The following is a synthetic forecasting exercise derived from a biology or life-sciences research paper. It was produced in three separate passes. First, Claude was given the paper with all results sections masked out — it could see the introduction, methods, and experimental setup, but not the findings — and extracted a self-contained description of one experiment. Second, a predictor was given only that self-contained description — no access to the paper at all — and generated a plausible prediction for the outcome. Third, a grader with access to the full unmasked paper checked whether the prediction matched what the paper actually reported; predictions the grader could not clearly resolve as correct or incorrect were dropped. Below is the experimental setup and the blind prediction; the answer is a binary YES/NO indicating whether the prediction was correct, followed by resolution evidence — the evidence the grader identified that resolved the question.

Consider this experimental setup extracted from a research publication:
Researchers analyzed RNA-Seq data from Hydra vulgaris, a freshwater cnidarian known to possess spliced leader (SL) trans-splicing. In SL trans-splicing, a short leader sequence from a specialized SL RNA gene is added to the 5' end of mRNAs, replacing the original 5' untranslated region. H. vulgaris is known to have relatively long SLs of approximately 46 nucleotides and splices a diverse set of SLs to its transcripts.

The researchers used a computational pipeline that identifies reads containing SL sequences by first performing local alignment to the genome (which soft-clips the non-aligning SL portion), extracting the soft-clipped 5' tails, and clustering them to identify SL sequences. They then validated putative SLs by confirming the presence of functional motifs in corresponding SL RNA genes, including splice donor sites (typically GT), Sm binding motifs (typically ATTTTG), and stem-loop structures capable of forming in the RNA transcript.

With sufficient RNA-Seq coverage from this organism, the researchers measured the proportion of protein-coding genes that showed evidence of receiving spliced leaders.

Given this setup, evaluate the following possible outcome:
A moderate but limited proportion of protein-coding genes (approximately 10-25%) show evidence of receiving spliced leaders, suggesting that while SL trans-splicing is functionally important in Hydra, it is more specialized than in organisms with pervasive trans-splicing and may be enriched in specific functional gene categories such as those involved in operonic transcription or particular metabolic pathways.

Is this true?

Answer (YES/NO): NO